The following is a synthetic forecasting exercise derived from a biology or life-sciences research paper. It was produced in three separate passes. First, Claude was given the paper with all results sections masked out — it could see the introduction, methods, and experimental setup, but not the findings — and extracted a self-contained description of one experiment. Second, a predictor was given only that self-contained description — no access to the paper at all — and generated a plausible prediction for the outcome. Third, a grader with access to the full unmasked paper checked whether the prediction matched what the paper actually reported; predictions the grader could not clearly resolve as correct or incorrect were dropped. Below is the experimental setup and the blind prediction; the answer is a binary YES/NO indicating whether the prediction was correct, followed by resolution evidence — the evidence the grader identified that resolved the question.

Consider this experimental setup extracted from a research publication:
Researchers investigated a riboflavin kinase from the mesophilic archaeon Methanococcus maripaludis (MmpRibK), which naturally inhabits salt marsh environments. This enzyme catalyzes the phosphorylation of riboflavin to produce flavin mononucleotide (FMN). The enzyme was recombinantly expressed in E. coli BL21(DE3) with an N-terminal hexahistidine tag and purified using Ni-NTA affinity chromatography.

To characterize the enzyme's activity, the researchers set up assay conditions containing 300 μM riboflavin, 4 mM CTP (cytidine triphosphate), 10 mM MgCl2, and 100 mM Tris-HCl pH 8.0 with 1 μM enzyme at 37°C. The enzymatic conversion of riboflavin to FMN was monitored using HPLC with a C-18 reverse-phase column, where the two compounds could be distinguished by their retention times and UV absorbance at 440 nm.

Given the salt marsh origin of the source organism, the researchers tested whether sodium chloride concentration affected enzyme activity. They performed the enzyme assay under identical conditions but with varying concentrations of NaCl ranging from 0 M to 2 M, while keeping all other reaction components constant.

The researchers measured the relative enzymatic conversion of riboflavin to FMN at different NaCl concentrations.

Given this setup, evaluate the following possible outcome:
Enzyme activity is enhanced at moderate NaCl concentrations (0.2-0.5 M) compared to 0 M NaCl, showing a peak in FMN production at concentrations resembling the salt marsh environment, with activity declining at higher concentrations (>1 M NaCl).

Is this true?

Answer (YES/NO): NO